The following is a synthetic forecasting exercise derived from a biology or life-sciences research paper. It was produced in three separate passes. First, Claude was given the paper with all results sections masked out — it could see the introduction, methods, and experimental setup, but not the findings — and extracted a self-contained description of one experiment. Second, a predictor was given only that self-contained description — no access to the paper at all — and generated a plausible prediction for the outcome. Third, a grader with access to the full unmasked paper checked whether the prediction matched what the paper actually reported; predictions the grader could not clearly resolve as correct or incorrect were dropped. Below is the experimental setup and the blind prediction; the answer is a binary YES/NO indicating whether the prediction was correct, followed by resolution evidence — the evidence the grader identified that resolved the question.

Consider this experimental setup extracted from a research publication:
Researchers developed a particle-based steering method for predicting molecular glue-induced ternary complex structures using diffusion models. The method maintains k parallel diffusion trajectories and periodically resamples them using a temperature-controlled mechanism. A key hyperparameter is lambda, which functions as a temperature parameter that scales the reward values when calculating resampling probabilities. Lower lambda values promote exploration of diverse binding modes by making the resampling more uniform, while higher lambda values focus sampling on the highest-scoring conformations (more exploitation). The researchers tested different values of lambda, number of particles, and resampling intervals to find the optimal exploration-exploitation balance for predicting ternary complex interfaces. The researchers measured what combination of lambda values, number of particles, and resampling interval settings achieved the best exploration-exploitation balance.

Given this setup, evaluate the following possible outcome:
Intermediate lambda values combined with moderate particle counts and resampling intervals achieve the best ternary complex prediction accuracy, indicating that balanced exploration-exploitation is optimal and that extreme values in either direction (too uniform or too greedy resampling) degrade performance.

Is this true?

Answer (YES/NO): NO